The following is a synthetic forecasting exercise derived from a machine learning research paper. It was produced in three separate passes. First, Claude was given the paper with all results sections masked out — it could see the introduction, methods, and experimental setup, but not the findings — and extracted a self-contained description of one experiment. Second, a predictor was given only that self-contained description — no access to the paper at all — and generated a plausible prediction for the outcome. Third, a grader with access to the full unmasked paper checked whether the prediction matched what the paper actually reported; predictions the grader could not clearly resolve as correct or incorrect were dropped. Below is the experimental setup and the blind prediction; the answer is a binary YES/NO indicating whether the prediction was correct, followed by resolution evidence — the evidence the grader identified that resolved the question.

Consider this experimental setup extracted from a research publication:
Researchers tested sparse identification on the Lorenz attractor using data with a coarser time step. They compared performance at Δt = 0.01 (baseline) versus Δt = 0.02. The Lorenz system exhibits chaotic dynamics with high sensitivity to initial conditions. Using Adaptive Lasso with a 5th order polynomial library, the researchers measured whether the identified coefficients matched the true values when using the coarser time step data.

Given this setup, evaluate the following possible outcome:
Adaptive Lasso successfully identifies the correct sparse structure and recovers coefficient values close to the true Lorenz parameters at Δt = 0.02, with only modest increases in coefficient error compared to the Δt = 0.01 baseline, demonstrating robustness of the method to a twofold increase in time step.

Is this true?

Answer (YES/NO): NO